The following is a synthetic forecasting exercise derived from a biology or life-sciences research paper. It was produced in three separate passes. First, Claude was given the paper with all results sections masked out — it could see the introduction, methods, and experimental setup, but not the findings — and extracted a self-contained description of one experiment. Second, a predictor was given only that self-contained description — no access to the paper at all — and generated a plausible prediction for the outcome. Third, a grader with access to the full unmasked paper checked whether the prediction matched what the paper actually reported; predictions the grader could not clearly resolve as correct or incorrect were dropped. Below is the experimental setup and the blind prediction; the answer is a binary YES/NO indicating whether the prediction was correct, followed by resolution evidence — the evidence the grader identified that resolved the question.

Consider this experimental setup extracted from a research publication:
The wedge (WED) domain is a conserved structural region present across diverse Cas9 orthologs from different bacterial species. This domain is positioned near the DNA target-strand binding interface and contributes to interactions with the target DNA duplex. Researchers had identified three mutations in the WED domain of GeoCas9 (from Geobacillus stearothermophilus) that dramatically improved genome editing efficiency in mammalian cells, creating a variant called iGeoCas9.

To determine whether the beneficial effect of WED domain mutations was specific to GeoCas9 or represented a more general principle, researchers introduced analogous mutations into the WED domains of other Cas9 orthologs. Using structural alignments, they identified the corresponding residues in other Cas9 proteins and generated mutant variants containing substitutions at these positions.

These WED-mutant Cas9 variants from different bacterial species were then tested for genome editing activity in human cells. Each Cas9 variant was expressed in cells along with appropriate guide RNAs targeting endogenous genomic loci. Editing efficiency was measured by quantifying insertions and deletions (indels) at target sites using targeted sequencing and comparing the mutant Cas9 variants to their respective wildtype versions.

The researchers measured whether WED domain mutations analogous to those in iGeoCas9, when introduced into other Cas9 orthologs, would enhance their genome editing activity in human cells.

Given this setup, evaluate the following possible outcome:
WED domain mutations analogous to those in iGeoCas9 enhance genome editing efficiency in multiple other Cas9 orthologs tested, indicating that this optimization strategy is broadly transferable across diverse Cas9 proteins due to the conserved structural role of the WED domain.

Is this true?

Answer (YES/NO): YES